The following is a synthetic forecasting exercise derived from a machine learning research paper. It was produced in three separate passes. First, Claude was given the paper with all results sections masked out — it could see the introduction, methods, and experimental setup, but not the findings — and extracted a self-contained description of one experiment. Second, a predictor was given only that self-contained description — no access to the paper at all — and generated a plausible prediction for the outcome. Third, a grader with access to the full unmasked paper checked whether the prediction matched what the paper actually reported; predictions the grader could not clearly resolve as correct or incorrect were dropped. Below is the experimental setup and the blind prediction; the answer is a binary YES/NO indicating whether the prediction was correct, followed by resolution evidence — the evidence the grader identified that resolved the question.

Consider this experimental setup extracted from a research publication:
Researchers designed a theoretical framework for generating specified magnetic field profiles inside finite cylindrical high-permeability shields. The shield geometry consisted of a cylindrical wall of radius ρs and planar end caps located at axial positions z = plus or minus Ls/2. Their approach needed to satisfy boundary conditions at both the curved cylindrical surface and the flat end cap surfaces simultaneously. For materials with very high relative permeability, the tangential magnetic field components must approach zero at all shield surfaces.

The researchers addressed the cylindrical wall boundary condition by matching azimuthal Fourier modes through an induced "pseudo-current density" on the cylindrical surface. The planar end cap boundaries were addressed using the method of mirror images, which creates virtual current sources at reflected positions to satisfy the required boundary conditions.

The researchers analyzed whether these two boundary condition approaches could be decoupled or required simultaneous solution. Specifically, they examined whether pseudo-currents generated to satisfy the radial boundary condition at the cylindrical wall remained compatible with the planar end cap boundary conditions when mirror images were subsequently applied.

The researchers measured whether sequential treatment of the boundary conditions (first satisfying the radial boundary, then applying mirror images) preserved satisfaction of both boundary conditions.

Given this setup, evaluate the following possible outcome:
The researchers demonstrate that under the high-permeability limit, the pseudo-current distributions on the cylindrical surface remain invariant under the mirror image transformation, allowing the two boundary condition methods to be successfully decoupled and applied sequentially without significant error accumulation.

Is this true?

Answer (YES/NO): NO